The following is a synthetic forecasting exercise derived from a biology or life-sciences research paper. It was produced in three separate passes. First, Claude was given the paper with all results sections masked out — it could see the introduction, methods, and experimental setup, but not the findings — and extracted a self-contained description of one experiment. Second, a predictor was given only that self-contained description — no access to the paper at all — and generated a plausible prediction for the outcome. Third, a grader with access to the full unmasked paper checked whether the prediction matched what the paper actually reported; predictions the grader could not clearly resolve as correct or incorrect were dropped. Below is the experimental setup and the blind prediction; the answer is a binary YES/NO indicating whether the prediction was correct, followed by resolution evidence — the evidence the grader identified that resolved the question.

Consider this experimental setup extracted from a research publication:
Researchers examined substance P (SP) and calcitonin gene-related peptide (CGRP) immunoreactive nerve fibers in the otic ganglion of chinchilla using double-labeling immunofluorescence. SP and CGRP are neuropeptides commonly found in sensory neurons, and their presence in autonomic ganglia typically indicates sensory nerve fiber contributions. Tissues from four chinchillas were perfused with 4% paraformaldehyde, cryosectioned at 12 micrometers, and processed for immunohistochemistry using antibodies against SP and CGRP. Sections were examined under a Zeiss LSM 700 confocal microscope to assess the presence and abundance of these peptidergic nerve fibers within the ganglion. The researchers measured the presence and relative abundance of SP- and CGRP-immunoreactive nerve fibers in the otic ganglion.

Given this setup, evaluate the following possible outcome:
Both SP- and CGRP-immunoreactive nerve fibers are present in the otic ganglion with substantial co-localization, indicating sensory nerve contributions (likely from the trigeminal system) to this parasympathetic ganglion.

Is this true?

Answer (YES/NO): YES